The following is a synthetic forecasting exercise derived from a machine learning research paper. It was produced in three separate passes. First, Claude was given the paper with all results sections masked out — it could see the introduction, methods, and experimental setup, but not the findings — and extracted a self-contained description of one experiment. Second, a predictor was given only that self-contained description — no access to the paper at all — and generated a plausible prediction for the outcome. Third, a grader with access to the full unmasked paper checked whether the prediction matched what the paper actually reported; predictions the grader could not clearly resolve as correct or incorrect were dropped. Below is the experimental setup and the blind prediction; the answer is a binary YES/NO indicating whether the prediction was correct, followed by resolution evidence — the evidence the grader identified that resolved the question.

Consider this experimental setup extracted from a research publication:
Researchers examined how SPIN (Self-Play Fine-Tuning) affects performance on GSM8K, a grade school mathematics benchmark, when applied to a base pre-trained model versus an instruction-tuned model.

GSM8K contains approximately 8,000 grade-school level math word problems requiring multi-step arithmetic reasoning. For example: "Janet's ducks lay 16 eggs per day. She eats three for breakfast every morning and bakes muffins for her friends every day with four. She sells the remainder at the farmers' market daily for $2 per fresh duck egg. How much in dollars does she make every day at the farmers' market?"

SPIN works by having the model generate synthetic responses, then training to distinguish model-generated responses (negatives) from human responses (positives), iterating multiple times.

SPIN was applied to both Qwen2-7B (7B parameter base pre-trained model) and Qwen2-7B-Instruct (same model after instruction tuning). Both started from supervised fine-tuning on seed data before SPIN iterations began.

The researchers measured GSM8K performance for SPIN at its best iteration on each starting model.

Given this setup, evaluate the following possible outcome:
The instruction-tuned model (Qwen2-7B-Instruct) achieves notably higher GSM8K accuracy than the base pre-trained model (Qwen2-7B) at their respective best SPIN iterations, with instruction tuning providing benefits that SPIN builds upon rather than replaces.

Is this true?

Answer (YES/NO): NO